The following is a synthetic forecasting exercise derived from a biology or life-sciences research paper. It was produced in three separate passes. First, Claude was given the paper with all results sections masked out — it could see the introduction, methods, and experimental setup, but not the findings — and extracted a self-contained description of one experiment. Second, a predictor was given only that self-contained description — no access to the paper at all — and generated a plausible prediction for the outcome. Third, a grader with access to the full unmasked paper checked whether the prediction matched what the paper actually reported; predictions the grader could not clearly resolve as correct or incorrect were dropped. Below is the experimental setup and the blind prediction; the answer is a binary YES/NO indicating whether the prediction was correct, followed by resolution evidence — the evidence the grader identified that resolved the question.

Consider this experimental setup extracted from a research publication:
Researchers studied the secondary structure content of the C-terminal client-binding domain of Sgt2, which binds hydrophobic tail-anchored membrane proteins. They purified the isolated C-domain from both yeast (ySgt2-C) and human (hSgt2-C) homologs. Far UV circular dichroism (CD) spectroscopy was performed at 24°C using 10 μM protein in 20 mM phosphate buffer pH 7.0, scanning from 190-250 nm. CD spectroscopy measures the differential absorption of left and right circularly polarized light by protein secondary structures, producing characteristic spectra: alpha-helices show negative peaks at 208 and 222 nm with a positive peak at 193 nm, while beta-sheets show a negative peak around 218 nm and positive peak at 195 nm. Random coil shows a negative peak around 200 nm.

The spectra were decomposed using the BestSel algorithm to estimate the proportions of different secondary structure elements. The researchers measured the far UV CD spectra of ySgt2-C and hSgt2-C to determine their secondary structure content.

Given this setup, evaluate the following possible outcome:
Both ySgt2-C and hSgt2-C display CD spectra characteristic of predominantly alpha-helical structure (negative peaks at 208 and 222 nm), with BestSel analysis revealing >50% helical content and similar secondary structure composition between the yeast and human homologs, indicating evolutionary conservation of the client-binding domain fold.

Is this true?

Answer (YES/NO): NO